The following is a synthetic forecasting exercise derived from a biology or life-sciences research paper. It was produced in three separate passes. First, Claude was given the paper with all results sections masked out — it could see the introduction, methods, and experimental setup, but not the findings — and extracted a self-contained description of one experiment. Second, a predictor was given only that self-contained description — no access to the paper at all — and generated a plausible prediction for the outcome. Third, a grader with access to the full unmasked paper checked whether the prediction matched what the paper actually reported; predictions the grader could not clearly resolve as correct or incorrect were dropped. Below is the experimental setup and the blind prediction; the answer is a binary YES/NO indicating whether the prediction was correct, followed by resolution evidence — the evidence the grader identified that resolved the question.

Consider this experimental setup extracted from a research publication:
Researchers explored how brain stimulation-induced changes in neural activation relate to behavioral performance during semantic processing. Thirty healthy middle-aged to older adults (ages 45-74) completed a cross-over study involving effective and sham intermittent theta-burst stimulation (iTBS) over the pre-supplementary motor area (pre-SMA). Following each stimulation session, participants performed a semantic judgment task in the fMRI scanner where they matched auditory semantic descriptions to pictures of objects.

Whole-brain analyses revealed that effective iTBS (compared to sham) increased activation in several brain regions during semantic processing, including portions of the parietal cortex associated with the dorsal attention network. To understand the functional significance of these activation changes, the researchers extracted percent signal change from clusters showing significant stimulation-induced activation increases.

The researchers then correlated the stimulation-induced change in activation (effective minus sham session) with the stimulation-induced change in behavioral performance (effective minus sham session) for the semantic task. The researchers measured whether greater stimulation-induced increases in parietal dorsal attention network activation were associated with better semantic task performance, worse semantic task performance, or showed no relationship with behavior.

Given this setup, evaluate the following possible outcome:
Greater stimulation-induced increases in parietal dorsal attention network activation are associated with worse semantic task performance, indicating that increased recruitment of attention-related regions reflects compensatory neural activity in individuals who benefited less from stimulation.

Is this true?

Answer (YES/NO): YES